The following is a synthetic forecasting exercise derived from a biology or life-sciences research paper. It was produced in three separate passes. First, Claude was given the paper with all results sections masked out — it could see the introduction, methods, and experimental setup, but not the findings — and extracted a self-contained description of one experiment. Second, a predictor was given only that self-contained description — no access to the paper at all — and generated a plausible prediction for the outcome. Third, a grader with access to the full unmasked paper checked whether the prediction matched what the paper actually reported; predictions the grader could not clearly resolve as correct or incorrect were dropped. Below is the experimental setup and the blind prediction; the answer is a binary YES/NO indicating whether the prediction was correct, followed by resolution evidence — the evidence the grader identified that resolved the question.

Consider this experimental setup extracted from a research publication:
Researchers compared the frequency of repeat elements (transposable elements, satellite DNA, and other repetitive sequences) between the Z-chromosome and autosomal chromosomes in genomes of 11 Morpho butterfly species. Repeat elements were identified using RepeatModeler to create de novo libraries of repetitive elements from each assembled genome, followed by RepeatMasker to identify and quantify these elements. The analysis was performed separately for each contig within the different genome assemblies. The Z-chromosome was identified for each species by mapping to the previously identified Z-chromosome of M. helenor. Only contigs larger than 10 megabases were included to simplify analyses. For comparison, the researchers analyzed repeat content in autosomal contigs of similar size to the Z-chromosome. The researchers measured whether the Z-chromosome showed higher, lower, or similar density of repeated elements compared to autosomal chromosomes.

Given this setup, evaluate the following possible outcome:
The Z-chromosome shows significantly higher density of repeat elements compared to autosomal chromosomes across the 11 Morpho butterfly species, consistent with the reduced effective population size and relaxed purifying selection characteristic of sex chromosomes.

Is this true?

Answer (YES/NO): NO